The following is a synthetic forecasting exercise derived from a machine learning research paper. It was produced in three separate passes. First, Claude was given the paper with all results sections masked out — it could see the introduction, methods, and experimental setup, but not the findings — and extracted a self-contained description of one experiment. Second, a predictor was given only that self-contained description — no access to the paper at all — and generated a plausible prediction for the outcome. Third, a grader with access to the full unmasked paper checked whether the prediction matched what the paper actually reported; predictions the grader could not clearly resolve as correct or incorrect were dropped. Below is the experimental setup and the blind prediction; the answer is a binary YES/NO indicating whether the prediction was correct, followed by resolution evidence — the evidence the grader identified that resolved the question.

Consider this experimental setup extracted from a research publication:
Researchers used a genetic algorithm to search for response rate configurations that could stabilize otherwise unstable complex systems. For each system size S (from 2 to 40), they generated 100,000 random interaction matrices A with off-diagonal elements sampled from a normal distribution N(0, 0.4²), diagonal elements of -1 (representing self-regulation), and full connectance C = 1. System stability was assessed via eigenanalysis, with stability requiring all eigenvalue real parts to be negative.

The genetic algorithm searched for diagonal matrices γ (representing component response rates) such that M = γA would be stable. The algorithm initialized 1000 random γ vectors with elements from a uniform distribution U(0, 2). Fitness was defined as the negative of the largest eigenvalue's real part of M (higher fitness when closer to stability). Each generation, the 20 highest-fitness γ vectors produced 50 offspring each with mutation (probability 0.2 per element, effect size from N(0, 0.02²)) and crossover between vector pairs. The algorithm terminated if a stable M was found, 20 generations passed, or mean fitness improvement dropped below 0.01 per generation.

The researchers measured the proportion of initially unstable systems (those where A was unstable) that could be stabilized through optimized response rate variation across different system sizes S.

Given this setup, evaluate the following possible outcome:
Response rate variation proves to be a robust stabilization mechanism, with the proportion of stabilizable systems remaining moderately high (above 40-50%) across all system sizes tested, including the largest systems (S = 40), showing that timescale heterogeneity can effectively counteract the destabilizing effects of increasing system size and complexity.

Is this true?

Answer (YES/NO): NO